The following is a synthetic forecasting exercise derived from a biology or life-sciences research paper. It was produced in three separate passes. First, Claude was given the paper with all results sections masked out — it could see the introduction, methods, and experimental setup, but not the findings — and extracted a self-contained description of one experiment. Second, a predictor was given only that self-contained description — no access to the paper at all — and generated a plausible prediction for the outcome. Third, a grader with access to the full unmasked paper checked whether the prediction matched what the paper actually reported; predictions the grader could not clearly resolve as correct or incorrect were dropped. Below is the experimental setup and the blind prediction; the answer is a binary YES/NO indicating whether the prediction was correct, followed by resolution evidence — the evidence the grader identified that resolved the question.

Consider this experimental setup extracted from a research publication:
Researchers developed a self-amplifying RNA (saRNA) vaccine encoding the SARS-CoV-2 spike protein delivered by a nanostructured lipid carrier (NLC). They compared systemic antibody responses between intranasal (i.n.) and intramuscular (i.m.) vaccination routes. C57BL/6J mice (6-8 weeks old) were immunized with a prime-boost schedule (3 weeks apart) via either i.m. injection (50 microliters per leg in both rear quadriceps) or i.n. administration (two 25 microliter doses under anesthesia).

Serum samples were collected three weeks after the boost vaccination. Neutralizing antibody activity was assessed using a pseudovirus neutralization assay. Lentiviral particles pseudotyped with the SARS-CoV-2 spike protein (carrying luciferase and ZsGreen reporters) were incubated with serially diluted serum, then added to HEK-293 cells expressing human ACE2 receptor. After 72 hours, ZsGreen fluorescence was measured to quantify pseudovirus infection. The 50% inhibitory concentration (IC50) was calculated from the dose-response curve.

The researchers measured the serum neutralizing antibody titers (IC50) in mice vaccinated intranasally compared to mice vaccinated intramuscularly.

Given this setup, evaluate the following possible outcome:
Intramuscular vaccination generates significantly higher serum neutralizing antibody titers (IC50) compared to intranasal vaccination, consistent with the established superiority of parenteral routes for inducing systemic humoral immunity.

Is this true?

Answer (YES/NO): NO